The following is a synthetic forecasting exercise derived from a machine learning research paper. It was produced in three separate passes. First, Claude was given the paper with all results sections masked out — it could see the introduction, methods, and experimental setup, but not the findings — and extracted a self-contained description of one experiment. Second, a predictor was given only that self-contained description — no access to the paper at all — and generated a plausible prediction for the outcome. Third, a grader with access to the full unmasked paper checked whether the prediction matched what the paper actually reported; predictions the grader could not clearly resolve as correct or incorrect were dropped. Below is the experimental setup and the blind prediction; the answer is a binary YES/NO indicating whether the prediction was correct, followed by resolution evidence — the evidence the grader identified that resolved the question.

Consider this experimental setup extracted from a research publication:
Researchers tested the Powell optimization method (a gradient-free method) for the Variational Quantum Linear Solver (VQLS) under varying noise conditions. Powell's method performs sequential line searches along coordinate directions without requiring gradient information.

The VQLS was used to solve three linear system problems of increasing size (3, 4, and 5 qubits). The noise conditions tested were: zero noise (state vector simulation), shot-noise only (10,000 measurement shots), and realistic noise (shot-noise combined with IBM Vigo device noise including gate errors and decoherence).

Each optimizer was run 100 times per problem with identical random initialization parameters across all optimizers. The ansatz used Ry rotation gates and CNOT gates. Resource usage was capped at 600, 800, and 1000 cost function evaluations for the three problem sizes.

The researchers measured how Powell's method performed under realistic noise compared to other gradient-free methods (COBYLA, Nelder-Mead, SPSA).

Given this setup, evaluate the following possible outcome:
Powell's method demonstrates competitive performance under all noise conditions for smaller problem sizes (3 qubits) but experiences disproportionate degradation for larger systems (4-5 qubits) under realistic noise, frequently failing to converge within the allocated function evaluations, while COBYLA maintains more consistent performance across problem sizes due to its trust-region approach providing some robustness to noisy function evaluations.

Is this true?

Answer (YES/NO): NO